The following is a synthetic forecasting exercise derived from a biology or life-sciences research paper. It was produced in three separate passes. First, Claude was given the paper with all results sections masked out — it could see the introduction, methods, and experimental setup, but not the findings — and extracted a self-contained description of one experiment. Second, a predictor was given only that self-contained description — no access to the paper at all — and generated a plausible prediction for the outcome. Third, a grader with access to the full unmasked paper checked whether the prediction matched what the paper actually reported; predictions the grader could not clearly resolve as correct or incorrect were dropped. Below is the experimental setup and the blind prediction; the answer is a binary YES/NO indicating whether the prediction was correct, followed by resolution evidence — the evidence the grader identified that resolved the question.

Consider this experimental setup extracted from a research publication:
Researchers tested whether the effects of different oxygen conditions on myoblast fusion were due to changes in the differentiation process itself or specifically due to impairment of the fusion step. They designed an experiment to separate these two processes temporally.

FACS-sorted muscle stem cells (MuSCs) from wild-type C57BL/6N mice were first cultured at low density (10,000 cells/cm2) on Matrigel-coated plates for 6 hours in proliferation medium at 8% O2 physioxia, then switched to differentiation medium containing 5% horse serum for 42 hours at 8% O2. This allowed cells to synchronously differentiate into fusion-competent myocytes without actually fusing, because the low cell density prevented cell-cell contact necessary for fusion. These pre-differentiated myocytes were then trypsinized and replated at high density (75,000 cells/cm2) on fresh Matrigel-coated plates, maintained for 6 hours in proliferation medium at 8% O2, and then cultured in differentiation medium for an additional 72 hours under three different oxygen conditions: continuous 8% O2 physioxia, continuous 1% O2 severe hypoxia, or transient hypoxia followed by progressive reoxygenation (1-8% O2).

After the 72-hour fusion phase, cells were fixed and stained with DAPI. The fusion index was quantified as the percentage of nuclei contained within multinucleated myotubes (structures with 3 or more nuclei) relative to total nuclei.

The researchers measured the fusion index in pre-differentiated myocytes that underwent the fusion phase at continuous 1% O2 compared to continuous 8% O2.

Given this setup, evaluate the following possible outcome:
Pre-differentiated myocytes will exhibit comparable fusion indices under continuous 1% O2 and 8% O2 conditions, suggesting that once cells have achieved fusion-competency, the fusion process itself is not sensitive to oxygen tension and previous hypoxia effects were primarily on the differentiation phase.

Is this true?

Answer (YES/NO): NO